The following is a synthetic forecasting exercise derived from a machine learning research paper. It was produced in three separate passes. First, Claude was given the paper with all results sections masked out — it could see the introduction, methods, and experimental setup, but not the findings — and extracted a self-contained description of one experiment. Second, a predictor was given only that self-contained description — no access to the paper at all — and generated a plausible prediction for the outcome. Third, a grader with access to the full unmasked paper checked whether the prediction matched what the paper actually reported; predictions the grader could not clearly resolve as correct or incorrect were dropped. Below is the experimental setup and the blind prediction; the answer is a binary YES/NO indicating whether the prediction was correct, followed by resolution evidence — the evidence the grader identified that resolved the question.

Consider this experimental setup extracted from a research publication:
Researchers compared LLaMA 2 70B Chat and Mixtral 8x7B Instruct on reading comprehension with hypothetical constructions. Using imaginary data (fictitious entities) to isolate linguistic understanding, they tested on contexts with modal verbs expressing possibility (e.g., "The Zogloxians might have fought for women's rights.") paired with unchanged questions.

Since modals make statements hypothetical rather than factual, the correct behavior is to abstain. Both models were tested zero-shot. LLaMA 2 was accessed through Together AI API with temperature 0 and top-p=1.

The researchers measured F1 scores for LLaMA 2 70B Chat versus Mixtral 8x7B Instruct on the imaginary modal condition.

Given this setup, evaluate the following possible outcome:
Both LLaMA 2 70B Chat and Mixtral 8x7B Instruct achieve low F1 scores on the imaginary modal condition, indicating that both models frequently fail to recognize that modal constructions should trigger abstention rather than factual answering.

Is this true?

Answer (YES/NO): YES